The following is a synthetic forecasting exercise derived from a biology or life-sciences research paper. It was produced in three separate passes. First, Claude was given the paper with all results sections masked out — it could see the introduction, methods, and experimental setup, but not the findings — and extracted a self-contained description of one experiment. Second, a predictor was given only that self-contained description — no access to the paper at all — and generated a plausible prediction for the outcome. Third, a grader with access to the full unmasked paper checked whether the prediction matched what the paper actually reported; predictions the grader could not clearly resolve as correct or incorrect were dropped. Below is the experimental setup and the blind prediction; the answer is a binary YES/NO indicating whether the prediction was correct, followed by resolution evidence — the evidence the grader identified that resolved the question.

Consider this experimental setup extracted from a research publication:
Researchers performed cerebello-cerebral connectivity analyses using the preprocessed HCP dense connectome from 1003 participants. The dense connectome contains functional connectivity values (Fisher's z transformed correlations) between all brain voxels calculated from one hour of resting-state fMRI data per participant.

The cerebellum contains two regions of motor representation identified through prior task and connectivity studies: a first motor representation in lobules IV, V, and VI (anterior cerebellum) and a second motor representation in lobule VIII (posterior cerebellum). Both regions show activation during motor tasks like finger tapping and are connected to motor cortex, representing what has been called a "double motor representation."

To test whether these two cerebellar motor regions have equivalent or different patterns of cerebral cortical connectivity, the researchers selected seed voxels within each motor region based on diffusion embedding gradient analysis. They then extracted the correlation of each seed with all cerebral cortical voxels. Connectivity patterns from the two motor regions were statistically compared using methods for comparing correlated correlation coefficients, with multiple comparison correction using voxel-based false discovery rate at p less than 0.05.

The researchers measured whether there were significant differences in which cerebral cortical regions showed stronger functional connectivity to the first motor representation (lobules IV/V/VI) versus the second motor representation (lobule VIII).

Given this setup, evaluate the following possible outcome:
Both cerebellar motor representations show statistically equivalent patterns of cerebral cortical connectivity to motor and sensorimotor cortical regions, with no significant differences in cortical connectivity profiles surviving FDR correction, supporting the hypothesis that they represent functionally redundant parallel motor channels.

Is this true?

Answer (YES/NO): NO